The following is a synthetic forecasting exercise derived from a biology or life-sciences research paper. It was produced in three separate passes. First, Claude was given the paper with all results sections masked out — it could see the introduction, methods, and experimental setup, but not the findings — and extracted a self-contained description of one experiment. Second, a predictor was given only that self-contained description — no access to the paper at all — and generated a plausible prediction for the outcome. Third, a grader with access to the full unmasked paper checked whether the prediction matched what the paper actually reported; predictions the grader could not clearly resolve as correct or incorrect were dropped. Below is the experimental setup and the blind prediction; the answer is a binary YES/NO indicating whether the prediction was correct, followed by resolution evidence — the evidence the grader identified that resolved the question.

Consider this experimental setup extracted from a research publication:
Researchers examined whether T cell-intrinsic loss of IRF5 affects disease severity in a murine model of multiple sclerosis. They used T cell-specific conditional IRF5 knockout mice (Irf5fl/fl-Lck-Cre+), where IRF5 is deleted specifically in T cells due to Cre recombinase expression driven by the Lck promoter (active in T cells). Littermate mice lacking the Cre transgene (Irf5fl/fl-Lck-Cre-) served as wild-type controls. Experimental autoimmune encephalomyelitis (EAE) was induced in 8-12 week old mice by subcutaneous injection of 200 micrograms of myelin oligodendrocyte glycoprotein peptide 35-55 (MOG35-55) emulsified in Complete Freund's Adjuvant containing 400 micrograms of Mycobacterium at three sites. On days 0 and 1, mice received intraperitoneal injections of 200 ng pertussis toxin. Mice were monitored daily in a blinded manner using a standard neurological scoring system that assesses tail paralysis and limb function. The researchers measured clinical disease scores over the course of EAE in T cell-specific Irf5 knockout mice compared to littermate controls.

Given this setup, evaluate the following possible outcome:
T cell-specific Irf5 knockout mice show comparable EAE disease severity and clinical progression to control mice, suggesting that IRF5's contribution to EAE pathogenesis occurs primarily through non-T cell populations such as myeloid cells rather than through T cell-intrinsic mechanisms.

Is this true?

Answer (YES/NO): NO